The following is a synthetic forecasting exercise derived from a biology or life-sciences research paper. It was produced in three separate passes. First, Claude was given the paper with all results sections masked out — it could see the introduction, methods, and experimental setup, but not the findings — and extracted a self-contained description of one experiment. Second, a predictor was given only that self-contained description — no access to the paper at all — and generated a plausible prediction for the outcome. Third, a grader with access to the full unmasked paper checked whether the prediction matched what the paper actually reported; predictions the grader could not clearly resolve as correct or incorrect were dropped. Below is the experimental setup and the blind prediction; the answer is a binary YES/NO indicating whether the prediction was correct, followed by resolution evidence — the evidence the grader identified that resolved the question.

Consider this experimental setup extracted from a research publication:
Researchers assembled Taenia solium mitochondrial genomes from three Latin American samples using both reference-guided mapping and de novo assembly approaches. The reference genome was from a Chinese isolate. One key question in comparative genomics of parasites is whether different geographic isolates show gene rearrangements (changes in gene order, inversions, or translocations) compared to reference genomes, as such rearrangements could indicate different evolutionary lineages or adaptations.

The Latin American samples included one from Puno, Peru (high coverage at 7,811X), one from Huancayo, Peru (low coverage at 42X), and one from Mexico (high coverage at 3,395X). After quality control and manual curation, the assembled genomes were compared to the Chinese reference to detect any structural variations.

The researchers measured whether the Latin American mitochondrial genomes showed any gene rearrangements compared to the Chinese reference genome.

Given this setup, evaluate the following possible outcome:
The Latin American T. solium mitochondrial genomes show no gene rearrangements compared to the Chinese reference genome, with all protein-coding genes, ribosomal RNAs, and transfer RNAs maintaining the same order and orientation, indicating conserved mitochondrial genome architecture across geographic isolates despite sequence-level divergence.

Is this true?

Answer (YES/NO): YES